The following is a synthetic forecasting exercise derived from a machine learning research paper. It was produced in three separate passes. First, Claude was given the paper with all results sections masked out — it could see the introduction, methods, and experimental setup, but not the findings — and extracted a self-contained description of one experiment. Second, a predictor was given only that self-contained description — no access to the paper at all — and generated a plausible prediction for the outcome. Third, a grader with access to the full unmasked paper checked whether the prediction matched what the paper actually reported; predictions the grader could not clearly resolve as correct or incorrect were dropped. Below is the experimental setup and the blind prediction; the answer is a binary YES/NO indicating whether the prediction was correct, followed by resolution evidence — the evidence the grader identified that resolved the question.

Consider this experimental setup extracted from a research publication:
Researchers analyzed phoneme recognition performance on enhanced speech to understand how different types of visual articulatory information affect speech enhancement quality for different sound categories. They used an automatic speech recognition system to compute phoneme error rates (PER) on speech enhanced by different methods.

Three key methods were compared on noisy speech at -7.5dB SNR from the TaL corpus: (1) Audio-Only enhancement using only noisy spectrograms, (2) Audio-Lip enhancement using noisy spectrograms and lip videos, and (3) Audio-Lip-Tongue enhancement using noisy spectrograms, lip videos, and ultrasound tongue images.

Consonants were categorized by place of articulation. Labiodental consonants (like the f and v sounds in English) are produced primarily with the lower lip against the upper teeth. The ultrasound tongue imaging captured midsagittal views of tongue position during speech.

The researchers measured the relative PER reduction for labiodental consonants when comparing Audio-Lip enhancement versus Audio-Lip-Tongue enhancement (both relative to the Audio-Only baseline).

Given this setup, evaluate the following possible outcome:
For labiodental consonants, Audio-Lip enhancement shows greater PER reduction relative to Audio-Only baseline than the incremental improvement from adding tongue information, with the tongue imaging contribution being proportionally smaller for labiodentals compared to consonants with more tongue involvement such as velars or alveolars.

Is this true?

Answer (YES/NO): YES